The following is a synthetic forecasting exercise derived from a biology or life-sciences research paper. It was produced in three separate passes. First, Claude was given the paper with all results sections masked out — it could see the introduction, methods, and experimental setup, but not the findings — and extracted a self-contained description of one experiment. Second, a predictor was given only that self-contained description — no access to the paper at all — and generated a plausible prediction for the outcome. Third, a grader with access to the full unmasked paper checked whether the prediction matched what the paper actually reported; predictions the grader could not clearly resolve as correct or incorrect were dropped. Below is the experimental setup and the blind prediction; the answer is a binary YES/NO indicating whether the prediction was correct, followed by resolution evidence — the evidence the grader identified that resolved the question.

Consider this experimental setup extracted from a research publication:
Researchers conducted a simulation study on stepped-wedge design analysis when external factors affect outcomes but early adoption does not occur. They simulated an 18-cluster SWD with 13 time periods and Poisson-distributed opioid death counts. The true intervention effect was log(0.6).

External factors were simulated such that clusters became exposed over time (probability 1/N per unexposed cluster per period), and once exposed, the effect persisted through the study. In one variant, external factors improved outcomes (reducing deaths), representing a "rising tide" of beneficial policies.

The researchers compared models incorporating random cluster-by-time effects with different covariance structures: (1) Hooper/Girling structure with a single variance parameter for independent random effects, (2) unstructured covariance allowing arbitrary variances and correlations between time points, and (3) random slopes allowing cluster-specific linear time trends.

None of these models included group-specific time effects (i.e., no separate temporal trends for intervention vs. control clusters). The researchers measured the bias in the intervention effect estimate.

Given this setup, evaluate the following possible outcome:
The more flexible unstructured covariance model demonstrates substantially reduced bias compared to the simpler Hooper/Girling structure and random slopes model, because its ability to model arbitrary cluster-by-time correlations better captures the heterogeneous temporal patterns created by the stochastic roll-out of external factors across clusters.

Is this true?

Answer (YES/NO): NO